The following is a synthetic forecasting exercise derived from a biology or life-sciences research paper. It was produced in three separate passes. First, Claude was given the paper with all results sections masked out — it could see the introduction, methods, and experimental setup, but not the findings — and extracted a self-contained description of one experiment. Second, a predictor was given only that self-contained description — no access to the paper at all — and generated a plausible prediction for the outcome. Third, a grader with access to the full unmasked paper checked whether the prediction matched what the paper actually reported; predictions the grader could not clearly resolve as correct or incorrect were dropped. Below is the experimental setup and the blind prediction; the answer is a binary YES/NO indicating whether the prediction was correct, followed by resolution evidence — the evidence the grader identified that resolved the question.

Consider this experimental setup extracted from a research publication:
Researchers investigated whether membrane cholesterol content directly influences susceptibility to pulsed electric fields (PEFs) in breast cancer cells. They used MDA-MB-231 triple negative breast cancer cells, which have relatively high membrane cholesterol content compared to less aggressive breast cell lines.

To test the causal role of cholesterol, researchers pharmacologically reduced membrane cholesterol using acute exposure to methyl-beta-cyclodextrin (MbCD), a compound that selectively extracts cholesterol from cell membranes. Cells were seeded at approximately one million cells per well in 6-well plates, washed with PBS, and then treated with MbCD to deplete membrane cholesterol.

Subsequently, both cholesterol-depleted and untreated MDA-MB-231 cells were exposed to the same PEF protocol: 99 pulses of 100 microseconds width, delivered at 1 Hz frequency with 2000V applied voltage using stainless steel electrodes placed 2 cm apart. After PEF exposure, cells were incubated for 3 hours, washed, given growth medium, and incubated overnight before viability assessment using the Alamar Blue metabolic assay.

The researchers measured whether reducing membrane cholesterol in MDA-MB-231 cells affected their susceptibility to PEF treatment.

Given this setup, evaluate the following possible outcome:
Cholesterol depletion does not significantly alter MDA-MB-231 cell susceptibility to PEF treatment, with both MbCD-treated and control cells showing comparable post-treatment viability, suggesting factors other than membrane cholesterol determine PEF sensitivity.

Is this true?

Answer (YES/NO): NO